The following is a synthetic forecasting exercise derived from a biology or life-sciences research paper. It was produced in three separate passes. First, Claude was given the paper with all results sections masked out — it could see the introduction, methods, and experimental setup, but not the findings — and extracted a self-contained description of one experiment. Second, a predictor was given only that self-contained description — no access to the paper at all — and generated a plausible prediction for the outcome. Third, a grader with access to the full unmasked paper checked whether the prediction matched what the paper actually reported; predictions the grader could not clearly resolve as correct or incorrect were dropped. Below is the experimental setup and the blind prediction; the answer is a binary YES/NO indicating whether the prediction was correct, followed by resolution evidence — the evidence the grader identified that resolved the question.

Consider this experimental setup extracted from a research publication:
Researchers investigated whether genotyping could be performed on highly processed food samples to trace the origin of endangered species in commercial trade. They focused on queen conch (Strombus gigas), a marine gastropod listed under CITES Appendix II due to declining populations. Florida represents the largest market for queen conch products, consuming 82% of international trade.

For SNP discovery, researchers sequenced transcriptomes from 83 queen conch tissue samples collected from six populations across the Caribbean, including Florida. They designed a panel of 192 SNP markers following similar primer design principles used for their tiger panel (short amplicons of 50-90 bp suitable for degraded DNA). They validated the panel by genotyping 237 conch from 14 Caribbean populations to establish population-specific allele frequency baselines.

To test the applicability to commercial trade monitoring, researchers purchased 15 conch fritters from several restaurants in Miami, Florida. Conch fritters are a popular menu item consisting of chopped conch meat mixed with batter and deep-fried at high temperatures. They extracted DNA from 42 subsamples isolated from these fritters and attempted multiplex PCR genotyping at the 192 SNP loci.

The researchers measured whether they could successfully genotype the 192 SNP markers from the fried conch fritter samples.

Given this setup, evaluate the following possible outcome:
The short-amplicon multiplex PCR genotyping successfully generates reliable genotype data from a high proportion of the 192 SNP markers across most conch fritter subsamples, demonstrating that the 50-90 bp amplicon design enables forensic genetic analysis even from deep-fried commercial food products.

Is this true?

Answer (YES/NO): NO